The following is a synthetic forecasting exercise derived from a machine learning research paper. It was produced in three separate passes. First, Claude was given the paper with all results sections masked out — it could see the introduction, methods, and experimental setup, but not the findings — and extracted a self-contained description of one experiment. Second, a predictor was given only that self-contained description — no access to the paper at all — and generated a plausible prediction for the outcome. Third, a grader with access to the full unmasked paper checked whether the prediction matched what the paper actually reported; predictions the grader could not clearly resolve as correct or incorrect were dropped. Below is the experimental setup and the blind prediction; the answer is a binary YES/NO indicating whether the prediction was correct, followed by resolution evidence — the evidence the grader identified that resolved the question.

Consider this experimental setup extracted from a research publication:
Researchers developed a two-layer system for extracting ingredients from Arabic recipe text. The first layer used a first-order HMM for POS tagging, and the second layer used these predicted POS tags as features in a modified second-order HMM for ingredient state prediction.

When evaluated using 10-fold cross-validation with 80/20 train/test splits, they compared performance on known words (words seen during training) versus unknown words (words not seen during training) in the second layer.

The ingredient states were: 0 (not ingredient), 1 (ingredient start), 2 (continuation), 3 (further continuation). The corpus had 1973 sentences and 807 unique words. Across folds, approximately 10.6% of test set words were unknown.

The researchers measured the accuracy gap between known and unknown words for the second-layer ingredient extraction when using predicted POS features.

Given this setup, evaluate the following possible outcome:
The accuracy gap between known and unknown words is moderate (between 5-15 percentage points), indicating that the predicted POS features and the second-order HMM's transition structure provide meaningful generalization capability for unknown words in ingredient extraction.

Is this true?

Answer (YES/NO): NO